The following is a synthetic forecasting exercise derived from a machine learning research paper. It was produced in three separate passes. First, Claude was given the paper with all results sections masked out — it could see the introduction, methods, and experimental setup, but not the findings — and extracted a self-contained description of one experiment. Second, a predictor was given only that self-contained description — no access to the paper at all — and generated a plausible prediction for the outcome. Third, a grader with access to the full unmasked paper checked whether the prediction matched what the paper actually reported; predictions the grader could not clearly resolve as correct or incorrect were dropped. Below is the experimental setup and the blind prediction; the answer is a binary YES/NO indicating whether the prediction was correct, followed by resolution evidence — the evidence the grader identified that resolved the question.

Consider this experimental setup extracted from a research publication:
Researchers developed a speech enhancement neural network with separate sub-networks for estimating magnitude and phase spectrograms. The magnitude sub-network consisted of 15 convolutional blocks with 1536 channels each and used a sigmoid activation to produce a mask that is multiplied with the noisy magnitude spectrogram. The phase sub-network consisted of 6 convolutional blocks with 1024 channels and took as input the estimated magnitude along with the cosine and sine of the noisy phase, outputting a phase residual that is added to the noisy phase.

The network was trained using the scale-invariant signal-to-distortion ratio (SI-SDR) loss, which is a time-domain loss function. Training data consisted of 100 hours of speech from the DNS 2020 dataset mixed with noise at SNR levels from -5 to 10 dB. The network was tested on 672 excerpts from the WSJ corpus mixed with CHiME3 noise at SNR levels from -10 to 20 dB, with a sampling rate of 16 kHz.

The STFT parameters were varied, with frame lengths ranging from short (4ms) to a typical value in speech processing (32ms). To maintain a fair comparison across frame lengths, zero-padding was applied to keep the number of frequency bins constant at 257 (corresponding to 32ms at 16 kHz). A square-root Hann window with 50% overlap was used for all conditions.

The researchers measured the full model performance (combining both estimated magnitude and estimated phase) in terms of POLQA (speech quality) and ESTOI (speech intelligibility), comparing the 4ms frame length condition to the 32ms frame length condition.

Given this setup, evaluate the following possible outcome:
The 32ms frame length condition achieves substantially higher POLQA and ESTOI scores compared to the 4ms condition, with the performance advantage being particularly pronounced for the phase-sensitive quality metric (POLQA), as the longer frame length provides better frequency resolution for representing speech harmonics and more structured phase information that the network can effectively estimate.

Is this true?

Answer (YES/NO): NO